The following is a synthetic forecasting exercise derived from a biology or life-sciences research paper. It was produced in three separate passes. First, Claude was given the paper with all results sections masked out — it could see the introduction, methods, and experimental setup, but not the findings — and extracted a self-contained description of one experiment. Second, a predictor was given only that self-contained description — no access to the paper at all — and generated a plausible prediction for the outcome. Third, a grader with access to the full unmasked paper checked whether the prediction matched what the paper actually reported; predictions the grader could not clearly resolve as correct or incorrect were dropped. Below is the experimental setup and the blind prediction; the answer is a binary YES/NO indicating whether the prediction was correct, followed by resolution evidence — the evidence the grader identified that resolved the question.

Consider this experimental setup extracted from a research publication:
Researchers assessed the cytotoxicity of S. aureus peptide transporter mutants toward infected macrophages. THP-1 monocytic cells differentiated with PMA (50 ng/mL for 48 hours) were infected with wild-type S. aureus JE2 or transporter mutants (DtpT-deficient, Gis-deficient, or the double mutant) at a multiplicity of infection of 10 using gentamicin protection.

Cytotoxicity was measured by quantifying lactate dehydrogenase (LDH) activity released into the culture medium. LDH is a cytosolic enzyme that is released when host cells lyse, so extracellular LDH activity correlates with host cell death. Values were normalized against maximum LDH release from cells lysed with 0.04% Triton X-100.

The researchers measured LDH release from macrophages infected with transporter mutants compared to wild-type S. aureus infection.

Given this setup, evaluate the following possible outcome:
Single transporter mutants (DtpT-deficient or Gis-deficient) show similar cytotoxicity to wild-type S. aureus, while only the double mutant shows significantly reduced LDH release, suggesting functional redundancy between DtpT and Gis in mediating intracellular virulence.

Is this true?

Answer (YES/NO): NO